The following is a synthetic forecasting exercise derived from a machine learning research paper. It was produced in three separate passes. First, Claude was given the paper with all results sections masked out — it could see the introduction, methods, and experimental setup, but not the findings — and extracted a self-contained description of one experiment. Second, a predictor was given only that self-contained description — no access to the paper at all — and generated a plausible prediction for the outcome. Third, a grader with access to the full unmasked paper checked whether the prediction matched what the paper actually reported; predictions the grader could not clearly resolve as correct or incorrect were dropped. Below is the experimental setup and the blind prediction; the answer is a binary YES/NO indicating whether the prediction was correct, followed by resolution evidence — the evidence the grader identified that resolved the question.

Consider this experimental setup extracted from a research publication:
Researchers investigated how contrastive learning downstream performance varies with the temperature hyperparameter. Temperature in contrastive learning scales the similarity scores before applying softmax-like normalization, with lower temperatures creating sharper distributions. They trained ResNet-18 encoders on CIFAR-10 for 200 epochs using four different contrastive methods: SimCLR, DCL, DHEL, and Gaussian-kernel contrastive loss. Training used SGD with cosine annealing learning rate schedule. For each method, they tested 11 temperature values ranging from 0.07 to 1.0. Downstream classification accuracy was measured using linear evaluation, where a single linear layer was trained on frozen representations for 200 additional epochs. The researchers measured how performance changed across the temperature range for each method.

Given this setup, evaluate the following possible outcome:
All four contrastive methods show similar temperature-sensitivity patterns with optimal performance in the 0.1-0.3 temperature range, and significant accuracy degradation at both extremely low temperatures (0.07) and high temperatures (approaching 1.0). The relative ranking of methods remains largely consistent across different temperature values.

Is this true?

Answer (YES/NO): NO